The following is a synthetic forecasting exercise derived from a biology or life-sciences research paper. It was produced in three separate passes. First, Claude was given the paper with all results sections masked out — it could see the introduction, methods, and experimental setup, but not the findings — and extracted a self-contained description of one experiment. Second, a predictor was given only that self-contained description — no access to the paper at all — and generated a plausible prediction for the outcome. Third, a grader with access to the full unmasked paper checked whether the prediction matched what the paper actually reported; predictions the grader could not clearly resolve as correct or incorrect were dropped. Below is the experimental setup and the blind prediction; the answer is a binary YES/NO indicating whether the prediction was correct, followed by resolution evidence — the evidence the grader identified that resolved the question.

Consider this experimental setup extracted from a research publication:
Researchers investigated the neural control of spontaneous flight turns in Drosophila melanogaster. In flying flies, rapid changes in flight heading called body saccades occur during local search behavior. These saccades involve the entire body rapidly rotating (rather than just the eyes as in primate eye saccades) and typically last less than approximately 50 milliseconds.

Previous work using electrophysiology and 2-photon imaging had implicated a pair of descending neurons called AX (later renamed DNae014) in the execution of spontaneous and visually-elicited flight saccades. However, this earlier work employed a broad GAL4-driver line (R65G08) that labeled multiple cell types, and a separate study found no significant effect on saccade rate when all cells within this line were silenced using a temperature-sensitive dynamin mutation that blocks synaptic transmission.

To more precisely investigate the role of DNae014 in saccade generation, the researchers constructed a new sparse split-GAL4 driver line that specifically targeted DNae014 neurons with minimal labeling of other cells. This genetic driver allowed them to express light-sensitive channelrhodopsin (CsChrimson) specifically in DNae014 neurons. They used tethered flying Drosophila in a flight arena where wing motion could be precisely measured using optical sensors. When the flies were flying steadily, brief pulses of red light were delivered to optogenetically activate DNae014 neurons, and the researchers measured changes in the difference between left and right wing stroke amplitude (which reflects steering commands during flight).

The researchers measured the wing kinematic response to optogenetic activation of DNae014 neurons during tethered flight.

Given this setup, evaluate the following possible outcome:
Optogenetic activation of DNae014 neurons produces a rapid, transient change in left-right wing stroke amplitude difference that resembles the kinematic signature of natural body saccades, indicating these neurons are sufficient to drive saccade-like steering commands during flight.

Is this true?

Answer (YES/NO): YES